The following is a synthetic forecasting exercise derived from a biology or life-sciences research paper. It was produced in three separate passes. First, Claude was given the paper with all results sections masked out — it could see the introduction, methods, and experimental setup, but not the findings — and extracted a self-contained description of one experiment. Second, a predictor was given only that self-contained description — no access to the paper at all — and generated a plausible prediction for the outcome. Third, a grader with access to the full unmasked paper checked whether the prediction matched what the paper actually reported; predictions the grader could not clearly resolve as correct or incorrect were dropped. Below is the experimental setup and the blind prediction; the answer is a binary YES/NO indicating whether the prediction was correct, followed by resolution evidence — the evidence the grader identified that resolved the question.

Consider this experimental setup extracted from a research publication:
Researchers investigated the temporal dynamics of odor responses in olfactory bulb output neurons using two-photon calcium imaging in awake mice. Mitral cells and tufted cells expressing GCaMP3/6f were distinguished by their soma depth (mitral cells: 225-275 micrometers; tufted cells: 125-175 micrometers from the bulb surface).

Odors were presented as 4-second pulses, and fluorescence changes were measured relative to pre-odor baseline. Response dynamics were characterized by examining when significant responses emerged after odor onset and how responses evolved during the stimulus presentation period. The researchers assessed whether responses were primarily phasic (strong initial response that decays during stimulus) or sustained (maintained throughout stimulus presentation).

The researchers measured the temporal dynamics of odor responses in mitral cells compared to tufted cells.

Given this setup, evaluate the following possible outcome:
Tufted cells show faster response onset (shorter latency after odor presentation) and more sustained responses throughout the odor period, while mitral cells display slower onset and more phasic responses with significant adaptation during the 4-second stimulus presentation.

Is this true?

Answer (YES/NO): YES